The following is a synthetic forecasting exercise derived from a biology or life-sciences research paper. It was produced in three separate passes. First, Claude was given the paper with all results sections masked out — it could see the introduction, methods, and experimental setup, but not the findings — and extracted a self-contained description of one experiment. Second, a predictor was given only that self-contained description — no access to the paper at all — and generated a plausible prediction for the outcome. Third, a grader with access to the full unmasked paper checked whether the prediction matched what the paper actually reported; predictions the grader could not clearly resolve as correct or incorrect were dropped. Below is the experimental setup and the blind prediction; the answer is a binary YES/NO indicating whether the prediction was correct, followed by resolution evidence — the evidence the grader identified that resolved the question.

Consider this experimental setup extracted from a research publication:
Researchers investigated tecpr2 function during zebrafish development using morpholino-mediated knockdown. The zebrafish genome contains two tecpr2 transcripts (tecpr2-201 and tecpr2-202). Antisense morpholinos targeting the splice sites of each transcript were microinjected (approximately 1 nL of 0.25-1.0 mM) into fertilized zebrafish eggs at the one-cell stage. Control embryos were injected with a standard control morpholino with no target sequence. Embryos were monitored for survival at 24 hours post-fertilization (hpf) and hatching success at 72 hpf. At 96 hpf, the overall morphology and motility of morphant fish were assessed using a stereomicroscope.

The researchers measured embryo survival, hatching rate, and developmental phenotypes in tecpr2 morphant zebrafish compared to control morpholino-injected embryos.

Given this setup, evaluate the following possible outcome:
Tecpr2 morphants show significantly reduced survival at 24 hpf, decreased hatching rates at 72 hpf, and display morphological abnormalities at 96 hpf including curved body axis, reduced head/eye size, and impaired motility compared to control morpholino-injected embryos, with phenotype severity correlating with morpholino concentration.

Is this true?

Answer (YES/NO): NO